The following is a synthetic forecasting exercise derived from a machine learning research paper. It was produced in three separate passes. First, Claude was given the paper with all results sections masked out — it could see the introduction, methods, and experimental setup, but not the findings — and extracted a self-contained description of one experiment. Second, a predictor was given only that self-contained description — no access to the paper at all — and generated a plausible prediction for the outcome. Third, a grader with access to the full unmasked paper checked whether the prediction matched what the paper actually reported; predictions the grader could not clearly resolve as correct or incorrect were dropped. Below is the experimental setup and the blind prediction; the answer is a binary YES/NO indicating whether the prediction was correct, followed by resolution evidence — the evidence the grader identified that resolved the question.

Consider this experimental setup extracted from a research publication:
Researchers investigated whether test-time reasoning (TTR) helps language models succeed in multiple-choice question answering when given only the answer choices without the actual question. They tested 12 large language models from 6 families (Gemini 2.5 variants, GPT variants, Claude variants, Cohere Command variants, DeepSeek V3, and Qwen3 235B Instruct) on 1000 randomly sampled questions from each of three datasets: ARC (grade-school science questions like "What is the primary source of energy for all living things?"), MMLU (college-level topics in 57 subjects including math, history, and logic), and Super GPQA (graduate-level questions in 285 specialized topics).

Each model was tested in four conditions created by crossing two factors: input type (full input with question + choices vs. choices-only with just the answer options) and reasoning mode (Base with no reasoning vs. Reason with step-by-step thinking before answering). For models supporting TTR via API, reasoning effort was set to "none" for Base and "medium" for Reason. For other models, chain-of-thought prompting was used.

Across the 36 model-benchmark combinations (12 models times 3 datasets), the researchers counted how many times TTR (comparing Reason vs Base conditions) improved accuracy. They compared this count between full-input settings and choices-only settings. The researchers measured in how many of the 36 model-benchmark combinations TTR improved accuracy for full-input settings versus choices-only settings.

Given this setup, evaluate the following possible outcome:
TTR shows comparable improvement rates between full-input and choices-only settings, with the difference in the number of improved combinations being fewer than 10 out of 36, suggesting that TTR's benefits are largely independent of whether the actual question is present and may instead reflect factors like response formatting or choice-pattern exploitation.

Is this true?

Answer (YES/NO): NO